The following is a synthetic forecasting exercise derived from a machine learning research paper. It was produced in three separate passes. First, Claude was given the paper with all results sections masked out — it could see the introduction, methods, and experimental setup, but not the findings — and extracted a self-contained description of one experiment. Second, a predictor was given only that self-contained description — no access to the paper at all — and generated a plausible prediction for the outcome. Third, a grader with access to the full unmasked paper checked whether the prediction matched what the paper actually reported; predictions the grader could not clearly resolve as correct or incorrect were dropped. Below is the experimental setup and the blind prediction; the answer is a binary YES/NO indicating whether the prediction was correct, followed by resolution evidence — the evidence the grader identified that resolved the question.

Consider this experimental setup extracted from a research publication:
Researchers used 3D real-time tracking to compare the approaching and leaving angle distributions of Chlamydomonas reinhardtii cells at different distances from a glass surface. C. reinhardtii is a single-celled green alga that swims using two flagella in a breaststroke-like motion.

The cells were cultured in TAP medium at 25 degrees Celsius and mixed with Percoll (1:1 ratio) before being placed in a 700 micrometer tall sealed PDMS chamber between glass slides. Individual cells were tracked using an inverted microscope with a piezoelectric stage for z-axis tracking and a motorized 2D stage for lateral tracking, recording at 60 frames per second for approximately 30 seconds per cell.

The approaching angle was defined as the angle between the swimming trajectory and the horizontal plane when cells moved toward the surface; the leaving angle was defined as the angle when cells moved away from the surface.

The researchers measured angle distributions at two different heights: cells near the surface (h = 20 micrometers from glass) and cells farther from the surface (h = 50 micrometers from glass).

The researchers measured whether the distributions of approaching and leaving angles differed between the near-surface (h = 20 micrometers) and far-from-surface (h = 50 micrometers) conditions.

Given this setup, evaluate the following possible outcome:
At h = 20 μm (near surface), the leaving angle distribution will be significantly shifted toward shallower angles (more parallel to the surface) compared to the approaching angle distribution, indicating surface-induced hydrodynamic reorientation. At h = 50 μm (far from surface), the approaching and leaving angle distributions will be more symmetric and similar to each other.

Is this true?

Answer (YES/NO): YES